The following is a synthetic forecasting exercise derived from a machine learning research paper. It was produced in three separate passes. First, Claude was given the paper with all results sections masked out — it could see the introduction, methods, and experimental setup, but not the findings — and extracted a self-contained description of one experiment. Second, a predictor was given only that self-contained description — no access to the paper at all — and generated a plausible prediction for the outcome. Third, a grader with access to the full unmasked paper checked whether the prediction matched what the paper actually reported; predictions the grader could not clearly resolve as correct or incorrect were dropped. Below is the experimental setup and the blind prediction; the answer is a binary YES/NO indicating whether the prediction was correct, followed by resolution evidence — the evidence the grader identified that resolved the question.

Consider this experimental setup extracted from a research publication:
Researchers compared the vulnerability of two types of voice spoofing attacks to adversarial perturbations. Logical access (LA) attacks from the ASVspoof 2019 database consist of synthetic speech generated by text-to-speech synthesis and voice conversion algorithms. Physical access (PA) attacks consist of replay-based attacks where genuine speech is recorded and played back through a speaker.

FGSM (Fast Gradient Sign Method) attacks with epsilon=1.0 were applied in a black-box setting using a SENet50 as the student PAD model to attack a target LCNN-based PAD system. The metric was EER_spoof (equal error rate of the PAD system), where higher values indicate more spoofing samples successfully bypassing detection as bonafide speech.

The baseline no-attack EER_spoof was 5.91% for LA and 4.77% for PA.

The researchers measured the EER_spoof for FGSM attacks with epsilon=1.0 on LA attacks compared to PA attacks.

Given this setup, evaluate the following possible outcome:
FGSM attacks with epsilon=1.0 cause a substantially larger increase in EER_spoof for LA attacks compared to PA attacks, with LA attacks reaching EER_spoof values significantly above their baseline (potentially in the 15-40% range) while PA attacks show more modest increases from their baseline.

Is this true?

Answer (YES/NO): NO